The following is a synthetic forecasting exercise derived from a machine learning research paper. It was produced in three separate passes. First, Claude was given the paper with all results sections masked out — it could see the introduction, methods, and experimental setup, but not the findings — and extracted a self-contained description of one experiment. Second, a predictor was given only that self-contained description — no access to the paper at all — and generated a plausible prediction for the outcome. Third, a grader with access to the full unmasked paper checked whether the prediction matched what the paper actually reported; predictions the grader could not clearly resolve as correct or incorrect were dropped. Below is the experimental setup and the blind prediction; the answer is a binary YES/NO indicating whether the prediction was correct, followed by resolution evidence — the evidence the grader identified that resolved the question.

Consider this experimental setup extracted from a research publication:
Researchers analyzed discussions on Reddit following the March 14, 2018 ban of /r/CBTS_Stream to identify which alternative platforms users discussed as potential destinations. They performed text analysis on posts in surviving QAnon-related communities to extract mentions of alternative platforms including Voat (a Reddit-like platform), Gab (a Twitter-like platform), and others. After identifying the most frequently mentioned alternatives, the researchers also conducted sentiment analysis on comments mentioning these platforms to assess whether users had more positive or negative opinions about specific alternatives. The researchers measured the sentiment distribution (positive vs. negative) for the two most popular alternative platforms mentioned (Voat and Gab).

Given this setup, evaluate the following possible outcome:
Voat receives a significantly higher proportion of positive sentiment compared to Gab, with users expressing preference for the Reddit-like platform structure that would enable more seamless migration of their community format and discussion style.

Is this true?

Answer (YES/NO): NO